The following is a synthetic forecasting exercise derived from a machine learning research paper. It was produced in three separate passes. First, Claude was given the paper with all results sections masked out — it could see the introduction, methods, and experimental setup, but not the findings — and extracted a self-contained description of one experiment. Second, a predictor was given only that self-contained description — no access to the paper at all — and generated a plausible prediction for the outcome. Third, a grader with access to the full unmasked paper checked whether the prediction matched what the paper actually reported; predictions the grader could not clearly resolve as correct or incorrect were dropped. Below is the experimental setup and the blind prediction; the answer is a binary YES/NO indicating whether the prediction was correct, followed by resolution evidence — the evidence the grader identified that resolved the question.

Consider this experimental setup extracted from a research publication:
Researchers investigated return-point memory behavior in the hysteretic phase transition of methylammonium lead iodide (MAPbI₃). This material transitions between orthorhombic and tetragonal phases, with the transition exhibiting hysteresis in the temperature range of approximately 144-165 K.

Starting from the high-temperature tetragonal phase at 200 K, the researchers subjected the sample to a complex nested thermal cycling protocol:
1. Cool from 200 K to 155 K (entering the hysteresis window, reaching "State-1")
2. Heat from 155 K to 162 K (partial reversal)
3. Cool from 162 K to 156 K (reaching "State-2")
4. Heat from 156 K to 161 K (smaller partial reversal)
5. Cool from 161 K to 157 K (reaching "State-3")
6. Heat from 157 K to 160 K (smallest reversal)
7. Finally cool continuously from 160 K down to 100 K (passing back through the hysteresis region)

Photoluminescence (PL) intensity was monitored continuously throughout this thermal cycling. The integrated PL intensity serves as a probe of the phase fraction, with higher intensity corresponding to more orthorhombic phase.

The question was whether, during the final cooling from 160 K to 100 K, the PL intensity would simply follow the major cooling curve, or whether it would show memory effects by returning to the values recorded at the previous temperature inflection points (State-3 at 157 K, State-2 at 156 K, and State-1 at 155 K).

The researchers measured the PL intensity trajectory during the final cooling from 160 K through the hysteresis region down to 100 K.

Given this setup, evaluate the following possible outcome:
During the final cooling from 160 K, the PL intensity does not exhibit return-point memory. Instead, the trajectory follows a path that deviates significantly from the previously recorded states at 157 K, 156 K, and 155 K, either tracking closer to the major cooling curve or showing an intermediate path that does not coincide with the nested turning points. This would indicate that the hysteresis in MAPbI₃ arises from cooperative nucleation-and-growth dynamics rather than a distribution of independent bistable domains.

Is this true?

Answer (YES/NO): NO